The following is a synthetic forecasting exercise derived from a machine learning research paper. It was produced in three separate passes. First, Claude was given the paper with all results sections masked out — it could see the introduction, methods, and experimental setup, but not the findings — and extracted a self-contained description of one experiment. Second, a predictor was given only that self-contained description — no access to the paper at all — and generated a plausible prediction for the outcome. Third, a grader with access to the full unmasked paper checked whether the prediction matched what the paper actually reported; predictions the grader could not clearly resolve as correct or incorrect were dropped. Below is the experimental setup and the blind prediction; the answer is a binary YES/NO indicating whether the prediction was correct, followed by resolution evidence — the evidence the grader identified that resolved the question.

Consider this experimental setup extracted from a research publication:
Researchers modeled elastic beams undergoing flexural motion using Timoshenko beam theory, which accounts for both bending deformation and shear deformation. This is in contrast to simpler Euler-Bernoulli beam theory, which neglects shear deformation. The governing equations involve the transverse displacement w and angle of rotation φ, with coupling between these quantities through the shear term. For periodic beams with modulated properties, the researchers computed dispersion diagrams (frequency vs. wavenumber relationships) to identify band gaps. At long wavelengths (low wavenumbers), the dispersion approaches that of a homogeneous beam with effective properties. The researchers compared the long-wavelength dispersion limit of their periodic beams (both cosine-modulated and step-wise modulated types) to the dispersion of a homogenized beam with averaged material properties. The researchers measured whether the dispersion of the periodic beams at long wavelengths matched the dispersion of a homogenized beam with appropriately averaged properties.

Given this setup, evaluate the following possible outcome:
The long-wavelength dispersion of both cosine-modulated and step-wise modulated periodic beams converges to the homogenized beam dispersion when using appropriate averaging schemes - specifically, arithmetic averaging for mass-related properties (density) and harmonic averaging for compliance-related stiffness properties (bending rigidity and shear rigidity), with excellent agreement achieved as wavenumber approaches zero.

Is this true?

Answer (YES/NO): YES